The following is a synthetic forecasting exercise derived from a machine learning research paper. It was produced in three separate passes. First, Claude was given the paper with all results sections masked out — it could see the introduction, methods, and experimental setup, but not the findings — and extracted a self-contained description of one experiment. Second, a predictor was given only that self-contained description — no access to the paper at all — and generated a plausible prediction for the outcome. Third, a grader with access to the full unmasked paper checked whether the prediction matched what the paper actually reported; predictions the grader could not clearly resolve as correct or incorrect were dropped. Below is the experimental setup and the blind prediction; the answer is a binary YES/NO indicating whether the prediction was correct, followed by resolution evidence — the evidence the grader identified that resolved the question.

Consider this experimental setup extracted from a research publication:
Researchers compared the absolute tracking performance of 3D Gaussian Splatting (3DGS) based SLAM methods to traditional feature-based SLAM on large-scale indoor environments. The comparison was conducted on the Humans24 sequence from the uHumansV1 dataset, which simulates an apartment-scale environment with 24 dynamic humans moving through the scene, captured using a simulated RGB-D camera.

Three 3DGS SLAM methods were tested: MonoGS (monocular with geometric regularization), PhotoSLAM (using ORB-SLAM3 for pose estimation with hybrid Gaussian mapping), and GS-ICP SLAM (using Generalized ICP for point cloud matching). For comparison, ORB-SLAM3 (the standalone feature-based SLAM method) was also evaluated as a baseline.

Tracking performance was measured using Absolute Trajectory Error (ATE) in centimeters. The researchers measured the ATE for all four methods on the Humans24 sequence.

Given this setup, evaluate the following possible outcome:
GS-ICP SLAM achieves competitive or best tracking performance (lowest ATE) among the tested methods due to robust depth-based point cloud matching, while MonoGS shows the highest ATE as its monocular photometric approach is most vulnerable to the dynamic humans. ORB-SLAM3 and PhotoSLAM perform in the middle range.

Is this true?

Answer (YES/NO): NO